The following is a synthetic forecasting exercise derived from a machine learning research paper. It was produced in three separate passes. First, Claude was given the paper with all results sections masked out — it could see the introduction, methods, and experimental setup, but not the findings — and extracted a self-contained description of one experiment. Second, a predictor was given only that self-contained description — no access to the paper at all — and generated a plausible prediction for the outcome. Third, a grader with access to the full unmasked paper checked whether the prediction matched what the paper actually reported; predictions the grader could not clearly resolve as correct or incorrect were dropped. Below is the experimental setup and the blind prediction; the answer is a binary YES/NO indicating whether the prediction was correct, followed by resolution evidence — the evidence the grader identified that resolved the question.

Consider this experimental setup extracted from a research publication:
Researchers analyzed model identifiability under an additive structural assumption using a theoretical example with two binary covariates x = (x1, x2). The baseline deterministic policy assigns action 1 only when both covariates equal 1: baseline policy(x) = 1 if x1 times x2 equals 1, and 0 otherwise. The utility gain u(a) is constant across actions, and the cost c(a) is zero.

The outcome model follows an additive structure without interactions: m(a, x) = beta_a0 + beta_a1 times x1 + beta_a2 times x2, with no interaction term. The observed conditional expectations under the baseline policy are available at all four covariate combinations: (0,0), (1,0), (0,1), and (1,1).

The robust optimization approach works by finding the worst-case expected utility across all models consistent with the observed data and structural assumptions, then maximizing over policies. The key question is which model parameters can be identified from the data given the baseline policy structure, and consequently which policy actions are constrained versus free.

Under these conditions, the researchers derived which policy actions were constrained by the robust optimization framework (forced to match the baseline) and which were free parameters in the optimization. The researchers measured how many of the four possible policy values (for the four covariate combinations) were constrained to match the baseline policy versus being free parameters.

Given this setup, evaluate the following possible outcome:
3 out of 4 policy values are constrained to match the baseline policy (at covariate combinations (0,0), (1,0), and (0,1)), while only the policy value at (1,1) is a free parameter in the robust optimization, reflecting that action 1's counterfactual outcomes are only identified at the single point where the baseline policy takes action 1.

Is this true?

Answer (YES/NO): YES